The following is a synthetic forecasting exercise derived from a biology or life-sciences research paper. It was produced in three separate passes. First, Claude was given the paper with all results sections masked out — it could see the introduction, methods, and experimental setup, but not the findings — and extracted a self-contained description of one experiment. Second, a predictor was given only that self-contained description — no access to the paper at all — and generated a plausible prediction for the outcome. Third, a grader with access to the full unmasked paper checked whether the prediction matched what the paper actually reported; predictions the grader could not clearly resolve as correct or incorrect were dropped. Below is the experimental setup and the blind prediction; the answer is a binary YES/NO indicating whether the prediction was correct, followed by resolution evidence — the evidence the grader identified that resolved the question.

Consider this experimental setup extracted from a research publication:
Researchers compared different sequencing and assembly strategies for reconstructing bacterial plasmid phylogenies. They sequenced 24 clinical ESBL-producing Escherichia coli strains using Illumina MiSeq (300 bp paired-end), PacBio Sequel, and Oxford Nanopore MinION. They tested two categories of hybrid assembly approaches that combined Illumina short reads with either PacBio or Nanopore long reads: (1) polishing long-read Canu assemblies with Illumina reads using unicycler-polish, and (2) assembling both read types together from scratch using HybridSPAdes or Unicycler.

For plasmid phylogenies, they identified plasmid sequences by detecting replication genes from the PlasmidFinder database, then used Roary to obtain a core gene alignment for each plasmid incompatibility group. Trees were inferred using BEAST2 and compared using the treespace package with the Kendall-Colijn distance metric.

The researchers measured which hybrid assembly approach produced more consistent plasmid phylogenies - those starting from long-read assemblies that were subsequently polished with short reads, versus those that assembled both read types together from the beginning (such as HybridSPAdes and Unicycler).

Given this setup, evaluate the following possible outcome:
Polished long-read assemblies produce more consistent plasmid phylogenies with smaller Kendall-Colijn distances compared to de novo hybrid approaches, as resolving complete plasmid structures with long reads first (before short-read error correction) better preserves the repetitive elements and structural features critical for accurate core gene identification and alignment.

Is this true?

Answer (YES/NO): NO